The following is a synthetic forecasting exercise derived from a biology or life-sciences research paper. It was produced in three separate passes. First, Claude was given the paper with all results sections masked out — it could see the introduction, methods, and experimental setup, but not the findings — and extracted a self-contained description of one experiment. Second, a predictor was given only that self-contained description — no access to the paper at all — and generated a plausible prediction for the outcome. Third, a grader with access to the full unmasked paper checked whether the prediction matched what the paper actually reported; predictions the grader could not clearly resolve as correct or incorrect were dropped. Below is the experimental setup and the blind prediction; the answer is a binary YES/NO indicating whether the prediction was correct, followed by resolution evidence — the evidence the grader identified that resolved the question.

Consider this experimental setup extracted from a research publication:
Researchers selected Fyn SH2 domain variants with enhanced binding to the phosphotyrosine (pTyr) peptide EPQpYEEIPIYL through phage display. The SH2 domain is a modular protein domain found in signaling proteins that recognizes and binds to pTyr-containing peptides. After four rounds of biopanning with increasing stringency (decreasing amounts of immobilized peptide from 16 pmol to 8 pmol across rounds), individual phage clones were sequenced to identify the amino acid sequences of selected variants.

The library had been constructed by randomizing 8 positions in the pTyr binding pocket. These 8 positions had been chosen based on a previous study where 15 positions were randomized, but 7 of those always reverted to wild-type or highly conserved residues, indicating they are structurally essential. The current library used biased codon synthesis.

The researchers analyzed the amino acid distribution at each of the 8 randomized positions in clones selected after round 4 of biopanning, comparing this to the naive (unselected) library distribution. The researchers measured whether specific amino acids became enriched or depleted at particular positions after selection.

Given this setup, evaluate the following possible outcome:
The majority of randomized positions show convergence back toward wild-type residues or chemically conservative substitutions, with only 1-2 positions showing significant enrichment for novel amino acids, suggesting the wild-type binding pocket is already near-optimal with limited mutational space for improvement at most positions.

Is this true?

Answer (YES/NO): NO